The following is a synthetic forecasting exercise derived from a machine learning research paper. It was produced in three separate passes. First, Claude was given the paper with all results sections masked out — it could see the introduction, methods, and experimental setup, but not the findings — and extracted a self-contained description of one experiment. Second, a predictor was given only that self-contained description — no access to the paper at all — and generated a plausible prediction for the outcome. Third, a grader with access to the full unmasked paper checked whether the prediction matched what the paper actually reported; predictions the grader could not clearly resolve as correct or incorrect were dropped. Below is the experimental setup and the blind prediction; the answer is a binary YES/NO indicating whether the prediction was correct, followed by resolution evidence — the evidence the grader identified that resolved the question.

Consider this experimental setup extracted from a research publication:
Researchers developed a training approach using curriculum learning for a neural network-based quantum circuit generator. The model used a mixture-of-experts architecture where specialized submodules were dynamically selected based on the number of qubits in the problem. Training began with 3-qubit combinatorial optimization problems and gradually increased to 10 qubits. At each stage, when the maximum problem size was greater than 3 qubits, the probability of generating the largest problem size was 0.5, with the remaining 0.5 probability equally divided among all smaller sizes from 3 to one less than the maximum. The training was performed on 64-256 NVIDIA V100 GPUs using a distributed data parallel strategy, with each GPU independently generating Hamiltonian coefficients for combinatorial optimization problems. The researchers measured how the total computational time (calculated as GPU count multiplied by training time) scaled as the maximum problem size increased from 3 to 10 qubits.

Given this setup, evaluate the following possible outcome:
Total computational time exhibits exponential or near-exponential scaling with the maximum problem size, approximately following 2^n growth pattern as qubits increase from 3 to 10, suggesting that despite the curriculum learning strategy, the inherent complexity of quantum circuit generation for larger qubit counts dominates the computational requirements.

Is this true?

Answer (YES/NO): YES